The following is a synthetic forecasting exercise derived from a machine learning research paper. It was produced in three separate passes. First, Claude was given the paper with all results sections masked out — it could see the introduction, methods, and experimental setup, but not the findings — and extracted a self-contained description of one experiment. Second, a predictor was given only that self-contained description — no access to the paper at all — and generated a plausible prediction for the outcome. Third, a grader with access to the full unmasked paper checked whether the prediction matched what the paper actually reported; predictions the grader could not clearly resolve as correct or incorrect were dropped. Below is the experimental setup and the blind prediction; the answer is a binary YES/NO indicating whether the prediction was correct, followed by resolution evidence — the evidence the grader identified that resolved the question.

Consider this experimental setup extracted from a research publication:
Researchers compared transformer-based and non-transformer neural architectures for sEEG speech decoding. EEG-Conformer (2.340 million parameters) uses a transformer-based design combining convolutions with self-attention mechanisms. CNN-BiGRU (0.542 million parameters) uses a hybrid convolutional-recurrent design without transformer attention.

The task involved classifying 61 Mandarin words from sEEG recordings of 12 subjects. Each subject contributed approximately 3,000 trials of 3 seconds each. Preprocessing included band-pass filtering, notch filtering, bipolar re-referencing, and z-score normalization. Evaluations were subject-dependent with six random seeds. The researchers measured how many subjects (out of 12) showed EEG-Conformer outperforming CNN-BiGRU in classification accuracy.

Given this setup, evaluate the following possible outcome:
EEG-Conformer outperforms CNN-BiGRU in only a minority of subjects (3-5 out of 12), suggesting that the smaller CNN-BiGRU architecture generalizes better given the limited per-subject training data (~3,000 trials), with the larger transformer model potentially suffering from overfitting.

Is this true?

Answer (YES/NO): NO